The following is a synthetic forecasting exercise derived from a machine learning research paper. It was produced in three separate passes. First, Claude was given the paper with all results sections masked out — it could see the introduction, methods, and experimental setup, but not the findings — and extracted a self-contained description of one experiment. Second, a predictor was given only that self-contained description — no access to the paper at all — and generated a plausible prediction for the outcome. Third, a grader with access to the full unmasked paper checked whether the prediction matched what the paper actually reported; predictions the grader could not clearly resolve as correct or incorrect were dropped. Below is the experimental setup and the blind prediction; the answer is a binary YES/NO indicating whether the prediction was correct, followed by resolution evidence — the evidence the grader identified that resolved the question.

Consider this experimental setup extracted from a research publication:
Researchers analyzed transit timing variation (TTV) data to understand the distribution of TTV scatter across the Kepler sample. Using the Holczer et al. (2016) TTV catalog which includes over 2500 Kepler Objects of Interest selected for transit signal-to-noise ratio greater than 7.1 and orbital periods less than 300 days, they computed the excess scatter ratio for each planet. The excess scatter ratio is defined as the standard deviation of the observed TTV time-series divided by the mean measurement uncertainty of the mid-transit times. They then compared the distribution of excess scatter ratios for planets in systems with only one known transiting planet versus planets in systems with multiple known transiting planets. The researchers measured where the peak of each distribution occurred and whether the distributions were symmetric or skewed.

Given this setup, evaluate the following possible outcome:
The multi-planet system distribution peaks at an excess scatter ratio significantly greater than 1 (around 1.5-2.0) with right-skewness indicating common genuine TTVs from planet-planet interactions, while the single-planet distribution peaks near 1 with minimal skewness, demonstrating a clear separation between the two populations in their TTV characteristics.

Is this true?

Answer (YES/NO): NO